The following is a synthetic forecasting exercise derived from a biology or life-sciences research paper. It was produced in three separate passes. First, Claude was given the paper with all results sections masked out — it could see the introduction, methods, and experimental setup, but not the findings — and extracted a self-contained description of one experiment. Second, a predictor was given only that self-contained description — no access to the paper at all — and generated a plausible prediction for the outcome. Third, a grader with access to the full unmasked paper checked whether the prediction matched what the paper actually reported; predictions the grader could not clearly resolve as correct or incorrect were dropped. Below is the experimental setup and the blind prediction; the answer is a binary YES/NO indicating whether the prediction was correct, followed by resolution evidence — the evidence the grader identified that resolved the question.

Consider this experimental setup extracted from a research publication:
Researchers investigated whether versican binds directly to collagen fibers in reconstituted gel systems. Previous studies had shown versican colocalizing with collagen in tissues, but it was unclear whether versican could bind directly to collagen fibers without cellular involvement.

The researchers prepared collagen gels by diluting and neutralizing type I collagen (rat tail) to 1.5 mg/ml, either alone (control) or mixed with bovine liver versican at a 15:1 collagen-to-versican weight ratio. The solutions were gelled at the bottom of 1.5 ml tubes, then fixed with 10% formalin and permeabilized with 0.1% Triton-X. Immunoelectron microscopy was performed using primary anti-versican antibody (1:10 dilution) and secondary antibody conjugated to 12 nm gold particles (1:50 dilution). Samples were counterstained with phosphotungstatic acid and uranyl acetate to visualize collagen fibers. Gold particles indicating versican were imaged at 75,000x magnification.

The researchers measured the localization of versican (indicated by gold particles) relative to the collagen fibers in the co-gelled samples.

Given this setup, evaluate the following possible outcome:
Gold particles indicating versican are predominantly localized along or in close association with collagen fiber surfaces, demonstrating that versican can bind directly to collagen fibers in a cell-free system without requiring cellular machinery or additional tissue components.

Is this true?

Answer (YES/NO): YES